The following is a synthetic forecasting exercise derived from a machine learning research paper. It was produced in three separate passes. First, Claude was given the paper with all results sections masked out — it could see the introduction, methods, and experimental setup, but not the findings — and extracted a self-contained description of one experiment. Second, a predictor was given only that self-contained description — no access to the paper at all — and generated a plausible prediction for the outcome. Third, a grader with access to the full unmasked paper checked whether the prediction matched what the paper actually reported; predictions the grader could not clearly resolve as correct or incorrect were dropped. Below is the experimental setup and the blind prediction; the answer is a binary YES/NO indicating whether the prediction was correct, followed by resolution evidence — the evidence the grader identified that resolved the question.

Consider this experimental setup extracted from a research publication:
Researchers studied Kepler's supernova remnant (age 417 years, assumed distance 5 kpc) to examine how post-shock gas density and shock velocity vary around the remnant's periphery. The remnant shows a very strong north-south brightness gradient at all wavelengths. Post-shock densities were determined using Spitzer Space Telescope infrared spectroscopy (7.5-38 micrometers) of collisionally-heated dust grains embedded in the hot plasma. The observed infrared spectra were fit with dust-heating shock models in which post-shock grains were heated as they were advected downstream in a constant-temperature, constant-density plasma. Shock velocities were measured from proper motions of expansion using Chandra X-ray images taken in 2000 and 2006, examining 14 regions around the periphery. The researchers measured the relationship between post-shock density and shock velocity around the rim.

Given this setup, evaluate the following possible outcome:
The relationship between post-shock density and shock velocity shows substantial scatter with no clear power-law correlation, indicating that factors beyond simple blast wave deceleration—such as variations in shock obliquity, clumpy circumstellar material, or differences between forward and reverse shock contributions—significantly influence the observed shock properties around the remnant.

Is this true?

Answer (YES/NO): NO